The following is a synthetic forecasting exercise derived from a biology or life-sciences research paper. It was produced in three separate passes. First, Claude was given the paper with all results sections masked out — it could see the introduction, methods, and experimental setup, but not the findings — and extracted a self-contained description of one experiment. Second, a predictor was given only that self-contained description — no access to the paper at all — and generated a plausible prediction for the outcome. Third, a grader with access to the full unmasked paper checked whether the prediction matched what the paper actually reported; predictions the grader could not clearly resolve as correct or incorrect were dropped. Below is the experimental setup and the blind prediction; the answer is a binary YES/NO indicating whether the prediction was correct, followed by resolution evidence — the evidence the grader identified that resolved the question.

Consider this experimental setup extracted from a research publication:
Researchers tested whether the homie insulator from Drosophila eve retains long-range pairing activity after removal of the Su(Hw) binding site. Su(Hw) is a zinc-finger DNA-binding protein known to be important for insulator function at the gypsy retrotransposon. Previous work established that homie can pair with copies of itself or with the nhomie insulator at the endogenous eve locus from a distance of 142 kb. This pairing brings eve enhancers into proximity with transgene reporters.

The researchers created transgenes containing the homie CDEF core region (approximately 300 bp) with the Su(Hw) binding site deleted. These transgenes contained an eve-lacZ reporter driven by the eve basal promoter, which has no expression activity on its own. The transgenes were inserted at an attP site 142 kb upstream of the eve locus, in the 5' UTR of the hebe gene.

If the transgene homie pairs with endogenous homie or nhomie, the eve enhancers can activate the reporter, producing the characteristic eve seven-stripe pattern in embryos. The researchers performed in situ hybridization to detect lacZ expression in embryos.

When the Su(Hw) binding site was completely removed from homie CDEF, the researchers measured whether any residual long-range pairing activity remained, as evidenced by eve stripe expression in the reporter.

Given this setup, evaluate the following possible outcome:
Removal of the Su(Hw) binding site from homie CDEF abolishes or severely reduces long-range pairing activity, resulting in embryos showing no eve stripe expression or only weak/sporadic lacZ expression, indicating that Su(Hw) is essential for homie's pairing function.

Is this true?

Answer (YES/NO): YES